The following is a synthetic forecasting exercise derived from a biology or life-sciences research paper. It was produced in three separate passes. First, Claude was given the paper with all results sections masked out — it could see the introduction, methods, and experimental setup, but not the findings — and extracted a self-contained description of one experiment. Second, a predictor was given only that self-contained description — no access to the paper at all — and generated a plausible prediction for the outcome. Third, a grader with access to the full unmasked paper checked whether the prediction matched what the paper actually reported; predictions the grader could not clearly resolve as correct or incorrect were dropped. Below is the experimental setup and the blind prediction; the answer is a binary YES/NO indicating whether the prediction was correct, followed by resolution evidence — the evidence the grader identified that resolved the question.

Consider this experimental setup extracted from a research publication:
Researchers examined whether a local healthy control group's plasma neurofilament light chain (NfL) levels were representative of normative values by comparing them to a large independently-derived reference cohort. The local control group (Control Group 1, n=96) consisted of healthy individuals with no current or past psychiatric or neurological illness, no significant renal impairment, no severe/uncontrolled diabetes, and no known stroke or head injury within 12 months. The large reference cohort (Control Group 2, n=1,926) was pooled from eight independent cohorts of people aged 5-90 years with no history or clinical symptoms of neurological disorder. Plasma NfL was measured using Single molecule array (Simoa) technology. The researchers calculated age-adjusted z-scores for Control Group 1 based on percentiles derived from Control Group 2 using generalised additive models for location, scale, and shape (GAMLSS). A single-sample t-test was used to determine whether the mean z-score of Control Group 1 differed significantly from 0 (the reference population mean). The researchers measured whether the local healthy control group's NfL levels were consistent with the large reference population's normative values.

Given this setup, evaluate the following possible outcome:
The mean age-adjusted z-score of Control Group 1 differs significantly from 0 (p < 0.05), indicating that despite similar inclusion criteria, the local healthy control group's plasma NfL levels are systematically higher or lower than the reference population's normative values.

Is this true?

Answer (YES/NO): NO